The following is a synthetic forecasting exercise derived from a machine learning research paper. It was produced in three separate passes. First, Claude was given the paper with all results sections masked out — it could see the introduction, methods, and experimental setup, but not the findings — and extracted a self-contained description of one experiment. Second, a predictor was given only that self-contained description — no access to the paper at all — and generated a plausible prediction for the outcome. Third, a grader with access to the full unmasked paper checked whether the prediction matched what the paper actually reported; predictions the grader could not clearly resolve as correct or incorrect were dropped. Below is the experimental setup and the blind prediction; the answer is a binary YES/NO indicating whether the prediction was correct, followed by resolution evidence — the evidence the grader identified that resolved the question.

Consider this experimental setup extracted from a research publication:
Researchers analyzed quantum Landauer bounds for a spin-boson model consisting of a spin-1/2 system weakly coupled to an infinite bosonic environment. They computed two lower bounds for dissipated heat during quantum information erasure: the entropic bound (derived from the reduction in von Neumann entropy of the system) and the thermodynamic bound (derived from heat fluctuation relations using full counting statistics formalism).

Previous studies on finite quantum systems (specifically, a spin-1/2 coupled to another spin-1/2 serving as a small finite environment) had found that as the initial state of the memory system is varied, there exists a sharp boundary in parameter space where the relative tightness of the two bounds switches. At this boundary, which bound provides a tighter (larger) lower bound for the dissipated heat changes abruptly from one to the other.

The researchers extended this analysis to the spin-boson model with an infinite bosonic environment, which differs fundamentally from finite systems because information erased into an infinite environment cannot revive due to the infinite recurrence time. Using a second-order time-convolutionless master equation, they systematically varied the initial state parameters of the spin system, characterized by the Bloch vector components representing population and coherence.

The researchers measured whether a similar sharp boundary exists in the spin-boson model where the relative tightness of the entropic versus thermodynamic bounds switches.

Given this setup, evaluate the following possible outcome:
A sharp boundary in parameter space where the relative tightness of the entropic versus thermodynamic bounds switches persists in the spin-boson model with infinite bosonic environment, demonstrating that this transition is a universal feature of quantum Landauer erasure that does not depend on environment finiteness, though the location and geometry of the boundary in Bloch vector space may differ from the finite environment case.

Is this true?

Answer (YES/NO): YES